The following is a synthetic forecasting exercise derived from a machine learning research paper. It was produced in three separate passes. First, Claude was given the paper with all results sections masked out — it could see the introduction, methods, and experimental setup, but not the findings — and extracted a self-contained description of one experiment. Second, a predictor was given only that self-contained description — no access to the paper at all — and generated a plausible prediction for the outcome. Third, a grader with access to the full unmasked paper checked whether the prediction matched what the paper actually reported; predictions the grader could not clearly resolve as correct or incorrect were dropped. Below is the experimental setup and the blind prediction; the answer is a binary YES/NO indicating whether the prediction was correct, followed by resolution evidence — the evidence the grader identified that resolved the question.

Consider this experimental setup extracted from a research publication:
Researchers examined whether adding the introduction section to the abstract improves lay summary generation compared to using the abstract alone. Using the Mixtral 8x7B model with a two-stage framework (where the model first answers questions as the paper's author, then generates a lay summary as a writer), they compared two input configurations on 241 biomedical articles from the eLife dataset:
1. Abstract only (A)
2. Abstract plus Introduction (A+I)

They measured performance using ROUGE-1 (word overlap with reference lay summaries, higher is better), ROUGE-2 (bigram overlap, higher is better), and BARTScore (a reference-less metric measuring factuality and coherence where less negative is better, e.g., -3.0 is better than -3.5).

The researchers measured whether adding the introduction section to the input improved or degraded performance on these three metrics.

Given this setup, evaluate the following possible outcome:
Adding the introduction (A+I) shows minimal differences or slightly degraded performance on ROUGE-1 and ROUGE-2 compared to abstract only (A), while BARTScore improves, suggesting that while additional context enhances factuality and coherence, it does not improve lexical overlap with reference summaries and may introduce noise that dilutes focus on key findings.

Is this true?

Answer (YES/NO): YES